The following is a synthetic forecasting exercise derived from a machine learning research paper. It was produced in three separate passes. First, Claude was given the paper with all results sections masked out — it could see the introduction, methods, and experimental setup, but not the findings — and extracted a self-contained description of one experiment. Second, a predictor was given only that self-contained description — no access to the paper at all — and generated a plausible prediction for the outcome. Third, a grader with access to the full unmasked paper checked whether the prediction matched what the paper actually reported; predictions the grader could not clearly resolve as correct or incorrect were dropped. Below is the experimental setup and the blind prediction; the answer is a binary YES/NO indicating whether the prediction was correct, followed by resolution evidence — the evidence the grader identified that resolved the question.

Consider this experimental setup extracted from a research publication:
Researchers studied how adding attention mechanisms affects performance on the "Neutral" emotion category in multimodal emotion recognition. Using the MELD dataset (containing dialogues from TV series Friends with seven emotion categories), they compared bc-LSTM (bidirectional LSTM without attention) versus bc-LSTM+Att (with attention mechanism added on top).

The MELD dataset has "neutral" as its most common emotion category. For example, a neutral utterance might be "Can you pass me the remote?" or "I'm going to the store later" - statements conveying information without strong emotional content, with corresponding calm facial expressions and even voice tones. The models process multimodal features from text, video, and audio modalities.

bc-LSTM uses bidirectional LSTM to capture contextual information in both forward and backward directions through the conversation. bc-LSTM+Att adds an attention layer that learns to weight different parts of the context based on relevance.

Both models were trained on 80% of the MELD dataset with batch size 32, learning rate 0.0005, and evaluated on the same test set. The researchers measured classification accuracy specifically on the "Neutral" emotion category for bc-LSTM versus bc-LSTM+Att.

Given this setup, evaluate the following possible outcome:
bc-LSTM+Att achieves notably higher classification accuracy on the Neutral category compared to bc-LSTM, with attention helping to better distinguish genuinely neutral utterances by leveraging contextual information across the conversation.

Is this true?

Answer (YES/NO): NO